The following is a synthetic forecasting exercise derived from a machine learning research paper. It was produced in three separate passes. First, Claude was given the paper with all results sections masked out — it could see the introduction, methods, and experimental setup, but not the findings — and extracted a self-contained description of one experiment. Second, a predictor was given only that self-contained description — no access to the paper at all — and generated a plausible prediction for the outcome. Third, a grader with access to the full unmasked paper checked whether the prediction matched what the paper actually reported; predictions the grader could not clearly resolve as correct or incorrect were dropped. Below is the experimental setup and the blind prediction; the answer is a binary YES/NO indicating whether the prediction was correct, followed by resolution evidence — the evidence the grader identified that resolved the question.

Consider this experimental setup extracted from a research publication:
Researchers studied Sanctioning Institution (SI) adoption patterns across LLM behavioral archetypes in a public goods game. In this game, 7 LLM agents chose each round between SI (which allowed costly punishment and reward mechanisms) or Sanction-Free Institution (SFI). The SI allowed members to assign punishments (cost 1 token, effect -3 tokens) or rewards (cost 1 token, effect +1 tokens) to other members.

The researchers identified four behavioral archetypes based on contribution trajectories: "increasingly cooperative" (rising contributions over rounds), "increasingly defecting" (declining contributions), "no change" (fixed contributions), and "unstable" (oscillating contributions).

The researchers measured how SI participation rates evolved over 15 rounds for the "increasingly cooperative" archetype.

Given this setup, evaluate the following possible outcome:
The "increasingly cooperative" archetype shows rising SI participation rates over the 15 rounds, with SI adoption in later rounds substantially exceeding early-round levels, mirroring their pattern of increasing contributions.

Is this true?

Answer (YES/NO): NO